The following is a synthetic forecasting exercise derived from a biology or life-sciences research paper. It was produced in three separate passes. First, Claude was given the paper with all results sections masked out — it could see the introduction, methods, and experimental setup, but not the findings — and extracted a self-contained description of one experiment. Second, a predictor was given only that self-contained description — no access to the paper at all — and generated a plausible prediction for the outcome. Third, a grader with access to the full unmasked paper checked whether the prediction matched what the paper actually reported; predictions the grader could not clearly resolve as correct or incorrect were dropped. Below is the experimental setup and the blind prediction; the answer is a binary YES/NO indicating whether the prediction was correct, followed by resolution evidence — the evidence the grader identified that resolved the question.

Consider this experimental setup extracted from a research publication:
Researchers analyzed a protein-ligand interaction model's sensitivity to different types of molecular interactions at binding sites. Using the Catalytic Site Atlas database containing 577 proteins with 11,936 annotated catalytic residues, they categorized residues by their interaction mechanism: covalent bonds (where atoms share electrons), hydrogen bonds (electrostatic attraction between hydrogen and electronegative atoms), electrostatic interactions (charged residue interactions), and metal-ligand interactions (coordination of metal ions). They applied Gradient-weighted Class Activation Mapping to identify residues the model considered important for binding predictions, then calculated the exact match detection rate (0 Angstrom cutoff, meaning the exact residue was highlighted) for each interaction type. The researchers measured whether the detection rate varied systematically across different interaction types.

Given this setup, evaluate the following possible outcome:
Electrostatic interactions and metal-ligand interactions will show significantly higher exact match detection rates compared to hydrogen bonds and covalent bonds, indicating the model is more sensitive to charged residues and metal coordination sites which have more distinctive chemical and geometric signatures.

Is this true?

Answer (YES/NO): YES